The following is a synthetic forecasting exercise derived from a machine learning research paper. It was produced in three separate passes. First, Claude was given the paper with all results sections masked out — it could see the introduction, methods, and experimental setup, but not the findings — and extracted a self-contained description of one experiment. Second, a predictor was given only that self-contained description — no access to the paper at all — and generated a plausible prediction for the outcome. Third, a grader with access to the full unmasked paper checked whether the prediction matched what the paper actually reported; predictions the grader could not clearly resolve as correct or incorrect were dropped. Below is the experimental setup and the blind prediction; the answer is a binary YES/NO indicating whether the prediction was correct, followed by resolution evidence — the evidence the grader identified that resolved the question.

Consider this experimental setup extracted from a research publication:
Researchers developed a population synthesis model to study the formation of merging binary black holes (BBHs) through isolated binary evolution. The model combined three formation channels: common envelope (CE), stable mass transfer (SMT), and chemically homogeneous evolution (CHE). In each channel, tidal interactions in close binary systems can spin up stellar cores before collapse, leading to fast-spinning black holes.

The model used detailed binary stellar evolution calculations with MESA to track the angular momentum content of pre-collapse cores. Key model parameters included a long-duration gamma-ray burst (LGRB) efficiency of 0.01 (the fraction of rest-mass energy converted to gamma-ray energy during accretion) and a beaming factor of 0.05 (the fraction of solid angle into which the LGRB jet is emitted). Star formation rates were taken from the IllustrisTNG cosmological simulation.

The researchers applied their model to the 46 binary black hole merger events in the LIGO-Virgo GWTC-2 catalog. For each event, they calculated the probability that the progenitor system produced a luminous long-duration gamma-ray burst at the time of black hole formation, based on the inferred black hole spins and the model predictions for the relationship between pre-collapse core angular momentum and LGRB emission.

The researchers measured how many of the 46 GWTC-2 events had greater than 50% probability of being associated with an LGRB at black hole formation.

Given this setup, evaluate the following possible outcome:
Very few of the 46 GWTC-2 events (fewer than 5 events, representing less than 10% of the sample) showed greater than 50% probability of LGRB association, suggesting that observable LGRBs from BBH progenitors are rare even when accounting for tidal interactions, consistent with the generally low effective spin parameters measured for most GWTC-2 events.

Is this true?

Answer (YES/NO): YES